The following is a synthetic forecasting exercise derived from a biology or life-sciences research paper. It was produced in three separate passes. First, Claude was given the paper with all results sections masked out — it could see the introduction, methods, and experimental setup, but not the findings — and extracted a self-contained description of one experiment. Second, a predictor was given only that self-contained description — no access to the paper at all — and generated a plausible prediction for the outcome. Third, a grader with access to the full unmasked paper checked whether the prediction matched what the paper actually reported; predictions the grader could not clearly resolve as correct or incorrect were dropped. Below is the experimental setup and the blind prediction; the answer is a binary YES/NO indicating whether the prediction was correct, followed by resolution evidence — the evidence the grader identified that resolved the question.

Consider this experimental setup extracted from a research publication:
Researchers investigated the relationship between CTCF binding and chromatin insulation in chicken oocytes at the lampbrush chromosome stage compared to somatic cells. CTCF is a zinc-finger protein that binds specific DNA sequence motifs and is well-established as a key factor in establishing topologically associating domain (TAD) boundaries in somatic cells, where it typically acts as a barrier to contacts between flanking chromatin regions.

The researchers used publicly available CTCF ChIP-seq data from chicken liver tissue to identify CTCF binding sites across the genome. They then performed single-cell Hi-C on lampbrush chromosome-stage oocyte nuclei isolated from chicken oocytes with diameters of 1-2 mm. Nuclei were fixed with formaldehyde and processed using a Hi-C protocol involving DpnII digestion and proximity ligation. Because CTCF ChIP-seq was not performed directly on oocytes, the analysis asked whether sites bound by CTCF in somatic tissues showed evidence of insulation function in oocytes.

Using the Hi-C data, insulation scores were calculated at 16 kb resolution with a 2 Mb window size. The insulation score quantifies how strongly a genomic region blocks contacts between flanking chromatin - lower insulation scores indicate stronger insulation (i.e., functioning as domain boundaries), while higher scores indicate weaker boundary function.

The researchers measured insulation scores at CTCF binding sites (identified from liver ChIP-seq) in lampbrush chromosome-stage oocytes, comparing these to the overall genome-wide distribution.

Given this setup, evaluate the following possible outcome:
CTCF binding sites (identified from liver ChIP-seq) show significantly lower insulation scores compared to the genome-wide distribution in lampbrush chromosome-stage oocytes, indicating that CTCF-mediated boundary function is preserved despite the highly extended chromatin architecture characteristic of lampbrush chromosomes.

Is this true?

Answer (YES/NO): NO